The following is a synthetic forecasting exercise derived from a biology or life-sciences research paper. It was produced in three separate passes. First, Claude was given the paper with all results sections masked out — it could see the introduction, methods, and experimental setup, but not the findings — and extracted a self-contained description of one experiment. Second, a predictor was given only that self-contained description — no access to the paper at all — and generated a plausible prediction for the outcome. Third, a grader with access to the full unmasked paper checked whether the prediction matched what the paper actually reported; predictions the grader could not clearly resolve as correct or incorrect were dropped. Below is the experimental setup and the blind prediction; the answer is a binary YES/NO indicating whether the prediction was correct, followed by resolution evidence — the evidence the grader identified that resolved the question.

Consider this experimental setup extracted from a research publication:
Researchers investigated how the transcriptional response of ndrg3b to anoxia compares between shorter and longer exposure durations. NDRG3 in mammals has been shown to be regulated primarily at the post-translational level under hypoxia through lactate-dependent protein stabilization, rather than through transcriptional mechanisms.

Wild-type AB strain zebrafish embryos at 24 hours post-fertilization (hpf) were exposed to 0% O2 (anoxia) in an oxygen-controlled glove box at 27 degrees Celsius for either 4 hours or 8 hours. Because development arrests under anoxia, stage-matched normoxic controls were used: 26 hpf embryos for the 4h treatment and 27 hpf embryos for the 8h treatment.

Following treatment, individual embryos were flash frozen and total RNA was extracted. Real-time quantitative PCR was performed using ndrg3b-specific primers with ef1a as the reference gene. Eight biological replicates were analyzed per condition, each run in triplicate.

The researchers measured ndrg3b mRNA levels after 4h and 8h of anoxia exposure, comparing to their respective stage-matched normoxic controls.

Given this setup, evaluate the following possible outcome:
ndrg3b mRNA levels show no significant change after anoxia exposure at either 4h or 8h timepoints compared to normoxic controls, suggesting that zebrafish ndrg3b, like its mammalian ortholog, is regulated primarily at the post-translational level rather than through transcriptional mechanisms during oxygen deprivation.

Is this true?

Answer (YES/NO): NO